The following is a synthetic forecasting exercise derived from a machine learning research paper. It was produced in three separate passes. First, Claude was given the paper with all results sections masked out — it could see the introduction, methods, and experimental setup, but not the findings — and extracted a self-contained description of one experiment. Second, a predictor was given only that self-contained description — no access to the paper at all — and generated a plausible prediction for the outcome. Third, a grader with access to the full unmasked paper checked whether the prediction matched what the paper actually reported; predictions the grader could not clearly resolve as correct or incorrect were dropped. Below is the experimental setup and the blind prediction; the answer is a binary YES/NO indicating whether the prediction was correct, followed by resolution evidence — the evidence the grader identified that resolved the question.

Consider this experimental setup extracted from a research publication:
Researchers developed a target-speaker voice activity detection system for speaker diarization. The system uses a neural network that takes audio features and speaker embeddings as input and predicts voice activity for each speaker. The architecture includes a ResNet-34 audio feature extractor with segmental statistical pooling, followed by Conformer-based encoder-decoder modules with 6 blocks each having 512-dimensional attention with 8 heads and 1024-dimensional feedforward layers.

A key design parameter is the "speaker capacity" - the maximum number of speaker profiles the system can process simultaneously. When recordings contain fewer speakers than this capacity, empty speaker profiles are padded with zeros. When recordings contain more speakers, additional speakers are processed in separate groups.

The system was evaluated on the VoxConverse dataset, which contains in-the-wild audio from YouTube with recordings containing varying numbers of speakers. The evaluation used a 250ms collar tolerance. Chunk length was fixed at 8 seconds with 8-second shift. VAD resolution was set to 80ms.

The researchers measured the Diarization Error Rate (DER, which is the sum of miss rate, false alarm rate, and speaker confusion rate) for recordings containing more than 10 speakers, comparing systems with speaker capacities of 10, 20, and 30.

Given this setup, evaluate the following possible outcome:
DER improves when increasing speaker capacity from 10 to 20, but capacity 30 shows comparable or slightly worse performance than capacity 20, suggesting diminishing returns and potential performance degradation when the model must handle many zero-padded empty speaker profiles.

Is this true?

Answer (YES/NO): NO